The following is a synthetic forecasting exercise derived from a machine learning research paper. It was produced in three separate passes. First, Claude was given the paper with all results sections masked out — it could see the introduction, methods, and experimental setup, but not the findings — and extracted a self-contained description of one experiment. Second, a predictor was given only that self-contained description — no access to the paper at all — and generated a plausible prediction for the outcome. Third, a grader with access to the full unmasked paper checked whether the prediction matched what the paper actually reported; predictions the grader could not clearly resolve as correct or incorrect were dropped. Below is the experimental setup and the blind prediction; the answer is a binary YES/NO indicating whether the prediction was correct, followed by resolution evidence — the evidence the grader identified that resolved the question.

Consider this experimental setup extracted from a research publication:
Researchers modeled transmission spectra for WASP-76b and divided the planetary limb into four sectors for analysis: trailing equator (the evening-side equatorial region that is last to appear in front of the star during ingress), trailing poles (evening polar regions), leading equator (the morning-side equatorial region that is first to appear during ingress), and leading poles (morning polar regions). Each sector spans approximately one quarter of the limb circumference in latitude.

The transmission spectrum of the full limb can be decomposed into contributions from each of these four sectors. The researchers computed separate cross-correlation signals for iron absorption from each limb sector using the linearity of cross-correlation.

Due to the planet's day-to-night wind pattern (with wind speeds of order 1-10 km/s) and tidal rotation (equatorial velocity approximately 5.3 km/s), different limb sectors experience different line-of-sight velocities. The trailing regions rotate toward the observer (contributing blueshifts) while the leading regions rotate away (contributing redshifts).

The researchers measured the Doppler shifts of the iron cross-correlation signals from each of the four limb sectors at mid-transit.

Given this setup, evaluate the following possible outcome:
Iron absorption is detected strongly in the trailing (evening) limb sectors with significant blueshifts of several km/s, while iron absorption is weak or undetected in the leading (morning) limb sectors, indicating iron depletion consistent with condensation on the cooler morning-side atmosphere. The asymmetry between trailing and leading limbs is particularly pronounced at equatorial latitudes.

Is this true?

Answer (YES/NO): NO